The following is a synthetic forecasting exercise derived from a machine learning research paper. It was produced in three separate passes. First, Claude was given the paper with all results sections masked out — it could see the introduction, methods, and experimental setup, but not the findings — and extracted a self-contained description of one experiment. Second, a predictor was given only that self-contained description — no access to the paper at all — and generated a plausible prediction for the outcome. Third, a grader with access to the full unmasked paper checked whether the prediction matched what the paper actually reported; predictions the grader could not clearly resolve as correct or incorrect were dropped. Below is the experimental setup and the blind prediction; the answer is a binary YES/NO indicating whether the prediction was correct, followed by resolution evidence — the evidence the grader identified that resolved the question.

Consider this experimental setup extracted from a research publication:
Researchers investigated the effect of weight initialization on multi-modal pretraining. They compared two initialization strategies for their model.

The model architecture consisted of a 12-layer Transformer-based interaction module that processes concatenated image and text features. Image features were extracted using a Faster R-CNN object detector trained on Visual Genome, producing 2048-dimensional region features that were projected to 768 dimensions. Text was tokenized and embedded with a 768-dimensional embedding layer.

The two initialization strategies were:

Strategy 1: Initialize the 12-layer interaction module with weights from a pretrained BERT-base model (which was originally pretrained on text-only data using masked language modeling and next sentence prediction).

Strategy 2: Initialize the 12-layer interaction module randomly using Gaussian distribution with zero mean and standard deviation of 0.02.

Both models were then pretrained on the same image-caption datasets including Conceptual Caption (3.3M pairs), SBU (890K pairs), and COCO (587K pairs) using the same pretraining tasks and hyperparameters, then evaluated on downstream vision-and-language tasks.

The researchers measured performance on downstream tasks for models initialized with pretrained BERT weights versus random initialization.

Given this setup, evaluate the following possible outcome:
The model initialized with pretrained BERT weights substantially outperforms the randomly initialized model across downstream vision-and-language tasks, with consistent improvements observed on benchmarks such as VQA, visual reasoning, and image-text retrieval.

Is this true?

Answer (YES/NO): NO